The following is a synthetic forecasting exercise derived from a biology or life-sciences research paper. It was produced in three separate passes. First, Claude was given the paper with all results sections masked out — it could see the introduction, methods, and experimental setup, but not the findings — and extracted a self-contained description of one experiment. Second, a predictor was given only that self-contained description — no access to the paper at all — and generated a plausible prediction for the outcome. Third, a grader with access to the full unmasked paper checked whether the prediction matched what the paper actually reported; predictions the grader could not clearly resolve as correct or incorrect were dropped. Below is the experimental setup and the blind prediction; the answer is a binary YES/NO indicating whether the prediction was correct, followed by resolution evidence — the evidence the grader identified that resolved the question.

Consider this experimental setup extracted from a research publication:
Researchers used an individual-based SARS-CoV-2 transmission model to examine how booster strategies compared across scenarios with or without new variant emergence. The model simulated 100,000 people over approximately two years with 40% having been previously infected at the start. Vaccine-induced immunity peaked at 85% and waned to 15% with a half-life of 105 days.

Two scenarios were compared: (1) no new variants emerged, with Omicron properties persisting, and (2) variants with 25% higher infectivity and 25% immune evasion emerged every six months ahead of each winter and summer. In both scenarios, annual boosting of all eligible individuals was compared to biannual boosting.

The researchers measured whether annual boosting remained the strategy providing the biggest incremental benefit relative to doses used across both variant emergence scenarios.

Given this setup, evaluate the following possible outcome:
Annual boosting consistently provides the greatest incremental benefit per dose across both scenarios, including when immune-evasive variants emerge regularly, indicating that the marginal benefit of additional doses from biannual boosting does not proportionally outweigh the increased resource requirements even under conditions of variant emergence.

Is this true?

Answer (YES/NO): YES